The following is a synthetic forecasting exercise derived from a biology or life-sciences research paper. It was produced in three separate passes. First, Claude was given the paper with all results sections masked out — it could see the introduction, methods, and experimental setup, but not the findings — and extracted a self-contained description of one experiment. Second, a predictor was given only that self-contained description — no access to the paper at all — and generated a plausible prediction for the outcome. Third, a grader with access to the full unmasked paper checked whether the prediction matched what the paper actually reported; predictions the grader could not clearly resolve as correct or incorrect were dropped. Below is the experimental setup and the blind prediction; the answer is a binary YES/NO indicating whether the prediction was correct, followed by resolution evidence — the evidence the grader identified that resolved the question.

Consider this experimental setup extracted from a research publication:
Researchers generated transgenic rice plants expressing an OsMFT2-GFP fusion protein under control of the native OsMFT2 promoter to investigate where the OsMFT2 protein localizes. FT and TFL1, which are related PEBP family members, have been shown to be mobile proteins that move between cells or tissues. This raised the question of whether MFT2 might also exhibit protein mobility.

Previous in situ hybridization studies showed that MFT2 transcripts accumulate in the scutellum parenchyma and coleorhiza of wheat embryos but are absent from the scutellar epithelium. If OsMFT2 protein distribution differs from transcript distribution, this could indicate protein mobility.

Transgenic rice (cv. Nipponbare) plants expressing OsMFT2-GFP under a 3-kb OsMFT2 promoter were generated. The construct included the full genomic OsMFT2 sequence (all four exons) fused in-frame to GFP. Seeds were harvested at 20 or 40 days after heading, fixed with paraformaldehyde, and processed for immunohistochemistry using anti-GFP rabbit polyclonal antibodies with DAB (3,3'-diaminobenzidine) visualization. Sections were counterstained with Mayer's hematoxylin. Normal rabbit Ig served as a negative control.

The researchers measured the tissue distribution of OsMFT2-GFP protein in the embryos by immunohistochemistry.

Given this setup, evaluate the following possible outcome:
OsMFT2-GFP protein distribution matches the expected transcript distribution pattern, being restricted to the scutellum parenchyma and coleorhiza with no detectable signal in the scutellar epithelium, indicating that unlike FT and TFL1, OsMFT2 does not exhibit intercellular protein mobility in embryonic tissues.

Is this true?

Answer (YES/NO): NO